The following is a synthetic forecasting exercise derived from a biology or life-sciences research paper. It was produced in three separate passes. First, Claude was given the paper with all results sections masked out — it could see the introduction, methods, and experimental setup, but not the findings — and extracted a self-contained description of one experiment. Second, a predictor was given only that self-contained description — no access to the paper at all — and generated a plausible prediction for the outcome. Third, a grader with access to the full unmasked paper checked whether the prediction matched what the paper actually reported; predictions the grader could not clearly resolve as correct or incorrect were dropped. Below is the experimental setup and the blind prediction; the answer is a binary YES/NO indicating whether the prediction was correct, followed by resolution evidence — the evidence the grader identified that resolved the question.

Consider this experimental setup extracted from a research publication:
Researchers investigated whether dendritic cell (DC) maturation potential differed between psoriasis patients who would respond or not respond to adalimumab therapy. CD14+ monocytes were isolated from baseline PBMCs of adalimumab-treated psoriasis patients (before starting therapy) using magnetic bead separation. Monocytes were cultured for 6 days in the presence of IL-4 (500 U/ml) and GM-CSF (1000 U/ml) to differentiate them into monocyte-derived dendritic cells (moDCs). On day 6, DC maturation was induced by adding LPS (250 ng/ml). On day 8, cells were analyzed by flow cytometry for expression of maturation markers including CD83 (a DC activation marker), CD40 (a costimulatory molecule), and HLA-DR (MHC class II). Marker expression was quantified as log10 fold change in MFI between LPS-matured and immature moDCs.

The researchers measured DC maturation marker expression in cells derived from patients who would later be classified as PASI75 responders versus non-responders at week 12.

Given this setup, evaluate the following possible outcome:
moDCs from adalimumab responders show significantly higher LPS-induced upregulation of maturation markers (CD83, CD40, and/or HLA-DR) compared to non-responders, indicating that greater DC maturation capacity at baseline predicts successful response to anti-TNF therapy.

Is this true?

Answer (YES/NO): NO